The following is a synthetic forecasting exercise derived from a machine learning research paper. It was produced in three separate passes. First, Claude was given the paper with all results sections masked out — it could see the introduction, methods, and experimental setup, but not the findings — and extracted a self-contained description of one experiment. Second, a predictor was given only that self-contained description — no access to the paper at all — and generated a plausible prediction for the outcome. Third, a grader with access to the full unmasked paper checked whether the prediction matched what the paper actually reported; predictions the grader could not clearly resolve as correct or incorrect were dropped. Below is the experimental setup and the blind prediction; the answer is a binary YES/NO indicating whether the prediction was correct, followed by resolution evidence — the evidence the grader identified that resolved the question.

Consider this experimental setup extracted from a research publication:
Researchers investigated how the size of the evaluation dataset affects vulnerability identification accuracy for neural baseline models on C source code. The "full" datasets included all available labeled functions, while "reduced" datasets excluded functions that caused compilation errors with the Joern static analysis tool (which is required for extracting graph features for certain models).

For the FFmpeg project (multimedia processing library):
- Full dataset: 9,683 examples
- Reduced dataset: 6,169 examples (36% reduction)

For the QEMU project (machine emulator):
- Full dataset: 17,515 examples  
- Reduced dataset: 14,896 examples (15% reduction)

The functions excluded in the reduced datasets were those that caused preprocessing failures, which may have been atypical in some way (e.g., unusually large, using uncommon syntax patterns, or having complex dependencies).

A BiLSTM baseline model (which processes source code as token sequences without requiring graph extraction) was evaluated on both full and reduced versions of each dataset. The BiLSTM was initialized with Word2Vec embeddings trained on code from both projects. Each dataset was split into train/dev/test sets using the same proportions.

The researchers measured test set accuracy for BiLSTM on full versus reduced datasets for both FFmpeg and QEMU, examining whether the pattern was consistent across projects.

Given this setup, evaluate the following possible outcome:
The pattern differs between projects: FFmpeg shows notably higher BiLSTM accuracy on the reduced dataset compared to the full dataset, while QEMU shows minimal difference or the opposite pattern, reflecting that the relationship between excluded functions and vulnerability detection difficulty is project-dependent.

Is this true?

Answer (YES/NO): NO